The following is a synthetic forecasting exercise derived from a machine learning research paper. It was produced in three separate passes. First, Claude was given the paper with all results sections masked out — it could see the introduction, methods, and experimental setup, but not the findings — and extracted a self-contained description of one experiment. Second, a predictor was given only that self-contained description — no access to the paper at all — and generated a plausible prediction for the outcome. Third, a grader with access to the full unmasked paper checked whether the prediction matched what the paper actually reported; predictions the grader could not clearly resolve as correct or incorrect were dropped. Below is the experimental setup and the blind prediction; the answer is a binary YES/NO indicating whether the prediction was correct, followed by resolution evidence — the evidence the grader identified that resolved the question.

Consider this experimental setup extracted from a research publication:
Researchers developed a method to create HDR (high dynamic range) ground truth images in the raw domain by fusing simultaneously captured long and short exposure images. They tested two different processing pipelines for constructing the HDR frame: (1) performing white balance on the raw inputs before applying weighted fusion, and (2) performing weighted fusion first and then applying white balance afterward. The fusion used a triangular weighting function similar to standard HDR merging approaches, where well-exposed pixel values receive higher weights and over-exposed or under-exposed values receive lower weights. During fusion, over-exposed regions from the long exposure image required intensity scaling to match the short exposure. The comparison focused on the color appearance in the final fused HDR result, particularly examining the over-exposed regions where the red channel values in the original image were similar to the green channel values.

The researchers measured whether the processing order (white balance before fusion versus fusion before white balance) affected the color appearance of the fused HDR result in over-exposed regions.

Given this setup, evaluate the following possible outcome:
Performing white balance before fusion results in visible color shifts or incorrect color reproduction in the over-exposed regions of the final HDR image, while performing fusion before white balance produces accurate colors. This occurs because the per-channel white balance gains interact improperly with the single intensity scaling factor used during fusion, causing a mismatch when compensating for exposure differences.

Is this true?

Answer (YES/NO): NO